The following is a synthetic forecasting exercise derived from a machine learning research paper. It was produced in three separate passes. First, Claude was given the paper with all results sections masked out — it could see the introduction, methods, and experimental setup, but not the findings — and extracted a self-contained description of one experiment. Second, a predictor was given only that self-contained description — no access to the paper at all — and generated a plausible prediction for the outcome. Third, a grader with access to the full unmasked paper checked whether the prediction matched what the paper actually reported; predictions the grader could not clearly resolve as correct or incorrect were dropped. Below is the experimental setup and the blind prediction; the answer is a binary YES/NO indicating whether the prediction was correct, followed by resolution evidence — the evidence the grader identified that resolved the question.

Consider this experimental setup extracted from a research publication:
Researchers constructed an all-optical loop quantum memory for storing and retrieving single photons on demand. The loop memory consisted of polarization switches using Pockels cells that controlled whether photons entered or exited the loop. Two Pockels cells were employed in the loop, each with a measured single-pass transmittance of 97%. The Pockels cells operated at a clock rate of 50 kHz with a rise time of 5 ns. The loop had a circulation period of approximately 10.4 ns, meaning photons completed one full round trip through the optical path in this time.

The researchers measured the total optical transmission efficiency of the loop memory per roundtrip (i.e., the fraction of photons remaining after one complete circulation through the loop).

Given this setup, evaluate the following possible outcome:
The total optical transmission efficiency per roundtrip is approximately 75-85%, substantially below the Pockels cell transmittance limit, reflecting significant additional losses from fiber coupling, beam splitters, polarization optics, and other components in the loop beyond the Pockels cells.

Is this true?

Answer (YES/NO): NO